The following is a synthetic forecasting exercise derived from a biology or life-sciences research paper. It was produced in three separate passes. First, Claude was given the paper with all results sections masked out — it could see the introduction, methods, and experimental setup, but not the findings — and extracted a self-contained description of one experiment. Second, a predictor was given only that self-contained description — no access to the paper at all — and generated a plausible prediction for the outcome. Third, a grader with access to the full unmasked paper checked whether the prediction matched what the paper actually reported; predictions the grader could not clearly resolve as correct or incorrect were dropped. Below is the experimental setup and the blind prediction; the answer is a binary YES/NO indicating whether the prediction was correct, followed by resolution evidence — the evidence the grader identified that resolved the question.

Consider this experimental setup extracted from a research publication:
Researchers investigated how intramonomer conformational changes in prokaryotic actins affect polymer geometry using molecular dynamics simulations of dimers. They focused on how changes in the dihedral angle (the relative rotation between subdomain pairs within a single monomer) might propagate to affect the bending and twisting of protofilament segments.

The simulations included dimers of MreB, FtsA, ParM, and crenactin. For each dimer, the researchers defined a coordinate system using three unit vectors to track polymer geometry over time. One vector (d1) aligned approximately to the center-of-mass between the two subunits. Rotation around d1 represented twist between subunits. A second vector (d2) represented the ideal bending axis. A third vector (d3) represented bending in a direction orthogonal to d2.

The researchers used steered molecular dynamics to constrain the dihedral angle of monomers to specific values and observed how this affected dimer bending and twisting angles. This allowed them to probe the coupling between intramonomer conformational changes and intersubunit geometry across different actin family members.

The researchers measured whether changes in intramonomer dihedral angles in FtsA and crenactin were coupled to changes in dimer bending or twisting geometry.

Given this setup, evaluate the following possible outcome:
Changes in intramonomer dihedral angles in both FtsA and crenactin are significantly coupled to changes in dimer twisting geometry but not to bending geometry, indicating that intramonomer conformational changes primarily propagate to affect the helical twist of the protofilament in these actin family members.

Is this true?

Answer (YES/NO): NO